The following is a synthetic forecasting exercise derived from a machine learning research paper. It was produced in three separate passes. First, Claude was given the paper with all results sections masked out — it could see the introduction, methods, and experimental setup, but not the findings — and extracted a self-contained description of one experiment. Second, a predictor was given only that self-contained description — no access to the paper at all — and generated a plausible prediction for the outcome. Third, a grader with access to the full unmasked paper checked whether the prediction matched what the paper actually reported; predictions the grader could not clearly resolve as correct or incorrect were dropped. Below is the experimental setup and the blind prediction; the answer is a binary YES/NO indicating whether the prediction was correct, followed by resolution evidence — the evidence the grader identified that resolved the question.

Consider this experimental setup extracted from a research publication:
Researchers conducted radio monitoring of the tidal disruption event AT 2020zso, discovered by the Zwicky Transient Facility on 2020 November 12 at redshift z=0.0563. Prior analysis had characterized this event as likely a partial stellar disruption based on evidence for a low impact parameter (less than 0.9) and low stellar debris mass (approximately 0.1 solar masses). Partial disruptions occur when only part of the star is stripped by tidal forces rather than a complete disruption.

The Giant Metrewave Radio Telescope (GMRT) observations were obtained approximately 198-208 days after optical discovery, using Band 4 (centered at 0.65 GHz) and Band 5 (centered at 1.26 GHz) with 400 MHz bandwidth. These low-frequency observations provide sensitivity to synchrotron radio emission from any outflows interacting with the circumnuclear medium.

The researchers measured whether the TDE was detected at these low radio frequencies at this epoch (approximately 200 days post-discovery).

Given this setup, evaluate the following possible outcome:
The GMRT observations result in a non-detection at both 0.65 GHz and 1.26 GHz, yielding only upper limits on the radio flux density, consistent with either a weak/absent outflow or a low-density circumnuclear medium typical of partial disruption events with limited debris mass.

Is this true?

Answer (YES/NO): NO